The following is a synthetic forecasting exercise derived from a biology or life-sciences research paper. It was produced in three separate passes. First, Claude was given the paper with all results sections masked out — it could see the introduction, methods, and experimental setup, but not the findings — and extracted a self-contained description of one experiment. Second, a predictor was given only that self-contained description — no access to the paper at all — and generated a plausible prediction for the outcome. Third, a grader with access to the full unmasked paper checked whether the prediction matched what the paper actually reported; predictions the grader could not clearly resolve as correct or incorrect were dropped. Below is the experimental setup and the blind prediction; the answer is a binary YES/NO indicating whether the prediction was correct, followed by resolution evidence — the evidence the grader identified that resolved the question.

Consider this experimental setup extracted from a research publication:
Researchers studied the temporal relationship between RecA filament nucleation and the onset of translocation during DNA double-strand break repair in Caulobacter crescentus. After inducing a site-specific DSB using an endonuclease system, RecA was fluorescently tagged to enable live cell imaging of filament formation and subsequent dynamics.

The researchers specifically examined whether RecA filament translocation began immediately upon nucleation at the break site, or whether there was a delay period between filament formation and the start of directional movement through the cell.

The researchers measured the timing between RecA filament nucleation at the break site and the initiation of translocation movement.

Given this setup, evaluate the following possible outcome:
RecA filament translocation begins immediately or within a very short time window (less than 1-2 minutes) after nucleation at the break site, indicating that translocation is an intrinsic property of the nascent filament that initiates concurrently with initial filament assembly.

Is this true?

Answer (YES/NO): NO